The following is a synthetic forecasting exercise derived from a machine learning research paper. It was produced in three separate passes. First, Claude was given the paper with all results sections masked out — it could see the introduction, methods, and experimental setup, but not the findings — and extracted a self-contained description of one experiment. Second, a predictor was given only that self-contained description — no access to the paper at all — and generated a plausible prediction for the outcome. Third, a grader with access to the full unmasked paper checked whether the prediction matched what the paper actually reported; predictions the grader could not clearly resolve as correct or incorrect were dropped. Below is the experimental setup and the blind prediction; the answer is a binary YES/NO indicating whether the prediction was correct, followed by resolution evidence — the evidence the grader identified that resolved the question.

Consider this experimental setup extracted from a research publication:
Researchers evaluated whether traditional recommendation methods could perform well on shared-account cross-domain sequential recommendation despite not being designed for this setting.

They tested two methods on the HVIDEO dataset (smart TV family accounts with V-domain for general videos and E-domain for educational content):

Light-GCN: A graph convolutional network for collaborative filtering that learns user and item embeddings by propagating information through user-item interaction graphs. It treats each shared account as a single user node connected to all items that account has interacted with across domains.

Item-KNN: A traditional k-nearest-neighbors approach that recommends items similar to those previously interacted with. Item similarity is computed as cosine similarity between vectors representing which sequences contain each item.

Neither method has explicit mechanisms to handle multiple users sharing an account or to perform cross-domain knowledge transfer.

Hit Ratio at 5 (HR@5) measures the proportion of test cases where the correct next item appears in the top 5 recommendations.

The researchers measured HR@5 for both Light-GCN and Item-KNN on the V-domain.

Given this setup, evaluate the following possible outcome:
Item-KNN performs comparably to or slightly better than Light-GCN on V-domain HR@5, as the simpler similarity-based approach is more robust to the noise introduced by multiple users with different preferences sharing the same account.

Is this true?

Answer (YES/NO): NO